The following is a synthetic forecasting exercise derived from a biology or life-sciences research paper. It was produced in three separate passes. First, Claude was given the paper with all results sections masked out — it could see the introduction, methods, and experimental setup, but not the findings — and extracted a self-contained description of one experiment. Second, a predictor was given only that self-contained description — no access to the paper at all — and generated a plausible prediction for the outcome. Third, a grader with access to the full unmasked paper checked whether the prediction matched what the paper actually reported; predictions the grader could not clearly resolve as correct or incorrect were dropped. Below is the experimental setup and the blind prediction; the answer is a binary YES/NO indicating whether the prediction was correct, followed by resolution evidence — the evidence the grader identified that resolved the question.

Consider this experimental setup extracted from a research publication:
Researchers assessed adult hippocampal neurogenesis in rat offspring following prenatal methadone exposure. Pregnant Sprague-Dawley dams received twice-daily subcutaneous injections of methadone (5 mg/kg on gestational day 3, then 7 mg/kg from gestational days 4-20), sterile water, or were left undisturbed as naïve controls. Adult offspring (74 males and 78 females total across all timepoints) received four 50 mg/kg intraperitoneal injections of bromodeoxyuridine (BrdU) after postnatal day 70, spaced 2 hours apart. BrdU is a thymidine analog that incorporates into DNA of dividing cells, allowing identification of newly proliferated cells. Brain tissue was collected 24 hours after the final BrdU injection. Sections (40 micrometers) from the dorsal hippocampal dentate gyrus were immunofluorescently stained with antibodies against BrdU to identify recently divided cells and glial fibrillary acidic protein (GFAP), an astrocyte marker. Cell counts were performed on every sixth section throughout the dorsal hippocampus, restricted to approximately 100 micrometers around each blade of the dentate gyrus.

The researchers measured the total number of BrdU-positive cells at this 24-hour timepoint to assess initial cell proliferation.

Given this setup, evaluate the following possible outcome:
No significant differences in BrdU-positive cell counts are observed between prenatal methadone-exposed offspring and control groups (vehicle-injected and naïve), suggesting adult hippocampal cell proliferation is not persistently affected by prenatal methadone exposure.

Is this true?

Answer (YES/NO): YES